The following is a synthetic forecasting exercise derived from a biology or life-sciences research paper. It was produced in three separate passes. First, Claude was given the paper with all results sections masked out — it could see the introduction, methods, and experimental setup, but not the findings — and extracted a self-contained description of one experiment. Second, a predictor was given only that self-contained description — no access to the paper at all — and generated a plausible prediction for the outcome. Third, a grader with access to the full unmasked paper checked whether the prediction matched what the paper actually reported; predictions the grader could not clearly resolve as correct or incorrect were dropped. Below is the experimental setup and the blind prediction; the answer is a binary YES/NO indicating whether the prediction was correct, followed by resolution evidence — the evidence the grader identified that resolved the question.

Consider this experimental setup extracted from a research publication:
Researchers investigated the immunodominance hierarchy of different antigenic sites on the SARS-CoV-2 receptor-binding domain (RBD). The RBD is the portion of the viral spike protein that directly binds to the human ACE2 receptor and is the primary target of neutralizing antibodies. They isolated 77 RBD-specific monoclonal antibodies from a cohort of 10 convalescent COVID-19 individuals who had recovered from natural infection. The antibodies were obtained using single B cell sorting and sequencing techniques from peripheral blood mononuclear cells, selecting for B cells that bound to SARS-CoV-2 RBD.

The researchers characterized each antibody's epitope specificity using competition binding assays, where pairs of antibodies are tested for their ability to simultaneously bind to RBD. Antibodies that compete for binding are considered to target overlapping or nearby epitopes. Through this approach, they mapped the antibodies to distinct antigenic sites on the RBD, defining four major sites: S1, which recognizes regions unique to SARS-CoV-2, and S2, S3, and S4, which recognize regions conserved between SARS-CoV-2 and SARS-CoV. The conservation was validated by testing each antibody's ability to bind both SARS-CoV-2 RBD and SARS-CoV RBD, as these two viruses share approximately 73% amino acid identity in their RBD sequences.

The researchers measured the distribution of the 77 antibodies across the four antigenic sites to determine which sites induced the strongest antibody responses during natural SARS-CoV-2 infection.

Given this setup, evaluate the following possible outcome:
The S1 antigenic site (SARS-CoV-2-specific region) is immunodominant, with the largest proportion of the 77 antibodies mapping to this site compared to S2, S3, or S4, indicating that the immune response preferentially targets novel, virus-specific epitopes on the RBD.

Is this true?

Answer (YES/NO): YES